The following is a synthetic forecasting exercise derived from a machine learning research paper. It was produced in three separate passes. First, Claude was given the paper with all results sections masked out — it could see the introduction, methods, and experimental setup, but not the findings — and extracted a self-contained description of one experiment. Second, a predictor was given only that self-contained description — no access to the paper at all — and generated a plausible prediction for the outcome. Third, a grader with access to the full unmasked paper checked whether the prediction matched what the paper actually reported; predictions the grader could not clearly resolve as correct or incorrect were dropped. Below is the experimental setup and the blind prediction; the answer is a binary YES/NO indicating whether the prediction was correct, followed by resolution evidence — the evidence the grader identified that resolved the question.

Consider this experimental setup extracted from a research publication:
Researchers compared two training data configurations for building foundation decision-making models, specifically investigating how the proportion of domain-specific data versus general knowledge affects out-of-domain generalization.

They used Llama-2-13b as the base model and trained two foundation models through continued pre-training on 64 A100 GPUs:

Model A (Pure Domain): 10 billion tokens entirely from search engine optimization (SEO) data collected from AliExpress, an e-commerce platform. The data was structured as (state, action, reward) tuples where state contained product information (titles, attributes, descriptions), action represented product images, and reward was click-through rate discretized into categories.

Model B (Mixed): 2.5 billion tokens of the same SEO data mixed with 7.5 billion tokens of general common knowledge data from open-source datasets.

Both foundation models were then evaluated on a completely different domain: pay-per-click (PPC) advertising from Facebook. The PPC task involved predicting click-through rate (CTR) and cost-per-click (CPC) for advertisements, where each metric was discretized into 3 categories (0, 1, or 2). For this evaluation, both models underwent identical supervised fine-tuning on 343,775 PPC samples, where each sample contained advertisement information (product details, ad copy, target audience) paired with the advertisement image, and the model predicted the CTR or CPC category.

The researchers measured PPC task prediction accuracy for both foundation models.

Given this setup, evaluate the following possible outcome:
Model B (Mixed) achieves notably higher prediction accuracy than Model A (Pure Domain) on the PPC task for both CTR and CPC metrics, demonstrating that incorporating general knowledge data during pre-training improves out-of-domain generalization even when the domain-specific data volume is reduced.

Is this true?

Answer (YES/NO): NO